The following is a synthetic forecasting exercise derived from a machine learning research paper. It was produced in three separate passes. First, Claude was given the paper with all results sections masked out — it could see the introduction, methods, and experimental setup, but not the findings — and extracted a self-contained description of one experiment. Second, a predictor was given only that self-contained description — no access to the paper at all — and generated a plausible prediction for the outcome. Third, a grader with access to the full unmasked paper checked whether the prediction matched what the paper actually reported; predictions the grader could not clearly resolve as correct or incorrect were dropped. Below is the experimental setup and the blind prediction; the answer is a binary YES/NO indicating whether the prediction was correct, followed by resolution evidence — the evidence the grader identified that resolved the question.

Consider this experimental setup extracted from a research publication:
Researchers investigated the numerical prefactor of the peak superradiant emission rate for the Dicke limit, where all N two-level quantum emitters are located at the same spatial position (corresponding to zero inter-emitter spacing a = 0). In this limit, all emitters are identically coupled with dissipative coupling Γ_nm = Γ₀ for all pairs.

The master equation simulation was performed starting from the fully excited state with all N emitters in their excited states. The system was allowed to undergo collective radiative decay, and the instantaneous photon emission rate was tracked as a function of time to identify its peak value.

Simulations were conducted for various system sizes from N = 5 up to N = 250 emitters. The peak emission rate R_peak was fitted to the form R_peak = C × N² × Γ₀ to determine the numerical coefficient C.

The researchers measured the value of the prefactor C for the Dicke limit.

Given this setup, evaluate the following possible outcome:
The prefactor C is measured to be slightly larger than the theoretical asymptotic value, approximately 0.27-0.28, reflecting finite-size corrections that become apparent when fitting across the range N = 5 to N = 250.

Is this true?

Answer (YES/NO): NO